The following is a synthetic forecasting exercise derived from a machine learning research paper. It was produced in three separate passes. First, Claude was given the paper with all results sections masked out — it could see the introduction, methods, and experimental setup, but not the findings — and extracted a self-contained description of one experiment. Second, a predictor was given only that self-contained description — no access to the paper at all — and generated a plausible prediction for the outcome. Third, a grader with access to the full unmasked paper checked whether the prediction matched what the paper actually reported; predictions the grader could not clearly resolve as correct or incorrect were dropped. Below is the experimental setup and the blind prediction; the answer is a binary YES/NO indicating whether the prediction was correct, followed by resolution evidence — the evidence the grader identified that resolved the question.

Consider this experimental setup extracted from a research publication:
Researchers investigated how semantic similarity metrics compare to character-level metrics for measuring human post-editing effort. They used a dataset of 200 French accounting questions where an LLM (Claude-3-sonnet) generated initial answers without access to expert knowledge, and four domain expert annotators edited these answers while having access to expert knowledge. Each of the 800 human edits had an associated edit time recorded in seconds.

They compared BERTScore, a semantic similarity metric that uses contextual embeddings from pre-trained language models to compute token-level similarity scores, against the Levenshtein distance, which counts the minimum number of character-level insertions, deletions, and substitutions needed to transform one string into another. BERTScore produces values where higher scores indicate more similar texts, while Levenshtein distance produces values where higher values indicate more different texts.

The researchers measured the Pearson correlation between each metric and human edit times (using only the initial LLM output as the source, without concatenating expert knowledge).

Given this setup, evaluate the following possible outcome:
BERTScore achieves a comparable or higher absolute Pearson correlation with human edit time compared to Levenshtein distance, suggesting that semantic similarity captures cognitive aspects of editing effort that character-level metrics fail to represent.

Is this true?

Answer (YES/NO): NO